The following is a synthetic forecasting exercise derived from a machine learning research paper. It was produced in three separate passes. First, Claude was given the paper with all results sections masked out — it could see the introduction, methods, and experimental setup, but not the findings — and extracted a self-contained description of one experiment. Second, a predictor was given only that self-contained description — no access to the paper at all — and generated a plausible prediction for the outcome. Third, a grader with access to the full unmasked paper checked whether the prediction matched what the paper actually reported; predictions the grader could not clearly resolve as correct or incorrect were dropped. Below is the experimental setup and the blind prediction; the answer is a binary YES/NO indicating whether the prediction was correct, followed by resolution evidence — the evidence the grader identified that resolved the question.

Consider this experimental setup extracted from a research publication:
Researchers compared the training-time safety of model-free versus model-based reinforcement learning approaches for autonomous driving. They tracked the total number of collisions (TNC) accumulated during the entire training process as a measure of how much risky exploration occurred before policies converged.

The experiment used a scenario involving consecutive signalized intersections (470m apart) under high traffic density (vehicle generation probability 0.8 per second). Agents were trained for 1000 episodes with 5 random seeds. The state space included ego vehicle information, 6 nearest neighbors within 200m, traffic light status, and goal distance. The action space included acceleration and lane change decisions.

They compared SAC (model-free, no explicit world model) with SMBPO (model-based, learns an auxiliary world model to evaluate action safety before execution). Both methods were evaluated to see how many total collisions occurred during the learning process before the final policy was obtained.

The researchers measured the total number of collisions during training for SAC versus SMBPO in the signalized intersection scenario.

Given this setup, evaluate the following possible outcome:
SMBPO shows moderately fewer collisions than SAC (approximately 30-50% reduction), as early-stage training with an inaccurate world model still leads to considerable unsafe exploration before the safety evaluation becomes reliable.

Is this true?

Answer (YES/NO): YES